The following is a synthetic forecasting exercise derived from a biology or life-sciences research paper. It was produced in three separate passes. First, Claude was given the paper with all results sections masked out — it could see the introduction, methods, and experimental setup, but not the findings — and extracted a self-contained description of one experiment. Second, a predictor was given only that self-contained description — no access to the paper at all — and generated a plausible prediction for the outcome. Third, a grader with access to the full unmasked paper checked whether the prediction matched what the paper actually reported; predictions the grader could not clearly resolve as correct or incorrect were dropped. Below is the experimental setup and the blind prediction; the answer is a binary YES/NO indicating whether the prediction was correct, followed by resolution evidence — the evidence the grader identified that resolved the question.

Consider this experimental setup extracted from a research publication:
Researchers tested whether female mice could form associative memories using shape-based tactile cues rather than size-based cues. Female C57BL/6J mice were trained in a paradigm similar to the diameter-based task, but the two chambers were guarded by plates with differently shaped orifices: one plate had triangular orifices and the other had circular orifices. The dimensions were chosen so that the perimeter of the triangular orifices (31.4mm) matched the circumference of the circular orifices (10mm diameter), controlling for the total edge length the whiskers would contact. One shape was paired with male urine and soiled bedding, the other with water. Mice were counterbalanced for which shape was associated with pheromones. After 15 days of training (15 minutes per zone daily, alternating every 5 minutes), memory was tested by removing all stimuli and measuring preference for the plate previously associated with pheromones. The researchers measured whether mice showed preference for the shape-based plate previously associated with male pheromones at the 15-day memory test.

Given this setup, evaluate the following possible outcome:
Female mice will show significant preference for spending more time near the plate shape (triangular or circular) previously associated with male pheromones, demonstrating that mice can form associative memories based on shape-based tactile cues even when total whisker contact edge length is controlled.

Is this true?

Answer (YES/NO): YES